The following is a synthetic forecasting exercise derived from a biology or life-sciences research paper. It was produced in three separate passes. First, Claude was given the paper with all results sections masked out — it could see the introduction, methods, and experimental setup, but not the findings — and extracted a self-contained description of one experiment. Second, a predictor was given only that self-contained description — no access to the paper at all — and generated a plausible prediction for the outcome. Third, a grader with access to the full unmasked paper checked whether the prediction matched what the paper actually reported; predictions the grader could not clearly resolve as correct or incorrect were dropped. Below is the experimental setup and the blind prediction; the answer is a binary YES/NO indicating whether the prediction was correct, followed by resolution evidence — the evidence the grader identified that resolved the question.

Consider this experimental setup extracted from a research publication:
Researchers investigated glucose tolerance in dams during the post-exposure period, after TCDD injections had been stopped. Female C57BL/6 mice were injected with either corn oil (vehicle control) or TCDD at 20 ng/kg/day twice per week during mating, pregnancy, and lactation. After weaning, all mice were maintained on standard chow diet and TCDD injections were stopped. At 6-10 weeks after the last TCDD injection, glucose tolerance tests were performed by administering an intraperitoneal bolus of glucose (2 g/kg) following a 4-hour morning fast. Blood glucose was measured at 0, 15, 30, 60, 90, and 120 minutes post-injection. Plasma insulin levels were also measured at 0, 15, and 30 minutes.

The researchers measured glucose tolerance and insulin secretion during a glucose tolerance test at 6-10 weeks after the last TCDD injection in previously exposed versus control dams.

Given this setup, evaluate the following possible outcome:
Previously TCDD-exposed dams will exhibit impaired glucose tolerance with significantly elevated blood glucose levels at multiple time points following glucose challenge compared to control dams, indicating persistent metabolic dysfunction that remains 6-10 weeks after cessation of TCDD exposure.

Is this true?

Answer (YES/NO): NO